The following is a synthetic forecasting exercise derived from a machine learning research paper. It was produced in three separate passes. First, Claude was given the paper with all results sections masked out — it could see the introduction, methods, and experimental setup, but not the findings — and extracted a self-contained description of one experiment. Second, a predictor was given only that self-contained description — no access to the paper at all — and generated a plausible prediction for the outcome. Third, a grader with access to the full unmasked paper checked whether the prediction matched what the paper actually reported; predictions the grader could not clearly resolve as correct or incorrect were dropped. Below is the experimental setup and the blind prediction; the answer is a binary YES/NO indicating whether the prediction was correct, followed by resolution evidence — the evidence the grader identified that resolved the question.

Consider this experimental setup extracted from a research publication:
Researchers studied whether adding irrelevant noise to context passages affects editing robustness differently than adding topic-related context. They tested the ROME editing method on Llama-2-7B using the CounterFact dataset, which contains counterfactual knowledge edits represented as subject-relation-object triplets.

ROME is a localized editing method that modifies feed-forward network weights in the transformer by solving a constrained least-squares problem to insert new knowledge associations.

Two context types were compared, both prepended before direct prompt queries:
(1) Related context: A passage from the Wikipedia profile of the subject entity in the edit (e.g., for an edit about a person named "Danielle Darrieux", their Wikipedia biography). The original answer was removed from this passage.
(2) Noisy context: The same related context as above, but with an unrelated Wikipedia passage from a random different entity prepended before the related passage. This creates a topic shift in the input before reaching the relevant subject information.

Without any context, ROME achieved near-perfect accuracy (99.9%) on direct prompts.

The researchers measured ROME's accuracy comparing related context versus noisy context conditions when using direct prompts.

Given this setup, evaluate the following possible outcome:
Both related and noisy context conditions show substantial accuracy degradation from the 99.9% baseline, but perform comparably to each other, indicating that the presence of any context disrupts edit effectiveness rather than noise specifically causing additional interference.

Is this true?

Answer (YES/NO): YES